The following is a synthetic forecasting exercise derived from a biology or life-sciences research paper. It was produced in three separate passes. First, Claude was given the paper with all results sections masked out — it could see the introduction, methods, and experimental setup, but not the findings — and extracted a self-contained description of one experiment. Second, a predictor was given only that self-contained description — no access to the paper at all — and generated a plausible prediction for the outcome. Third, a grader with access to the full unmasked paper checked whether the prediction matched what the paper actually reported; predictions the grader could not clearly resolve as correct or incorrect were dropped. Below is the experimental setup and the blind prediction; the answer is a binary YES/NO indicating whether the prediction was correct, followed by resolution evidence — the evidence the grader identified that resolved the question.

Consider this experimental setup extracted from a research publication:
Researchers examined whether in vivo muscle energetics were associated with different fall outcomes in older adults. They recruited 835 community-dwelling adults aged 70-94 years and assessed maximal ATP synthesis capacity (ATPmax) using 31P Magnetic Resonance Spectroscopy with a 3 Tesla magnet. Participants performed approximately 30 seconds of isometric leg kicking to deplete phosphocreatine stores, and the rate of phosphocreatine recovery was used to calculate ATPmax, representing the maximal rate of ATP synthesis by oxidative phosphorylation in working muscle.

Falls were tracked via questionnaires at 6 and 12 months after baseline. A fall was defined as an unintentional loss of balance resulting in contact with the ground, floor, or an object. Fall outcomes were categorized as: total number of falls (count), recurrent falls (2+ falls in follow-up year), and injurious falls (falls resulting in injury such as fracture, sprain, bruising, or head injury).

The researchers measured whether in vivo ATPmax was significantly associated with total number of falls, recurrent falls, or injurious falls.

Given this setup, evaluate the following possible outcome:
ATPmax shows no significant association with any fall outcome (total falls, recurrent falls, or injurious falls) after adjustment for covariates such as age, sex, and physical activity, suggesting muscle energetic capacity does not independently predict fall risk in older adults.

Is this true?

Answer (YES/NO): YES